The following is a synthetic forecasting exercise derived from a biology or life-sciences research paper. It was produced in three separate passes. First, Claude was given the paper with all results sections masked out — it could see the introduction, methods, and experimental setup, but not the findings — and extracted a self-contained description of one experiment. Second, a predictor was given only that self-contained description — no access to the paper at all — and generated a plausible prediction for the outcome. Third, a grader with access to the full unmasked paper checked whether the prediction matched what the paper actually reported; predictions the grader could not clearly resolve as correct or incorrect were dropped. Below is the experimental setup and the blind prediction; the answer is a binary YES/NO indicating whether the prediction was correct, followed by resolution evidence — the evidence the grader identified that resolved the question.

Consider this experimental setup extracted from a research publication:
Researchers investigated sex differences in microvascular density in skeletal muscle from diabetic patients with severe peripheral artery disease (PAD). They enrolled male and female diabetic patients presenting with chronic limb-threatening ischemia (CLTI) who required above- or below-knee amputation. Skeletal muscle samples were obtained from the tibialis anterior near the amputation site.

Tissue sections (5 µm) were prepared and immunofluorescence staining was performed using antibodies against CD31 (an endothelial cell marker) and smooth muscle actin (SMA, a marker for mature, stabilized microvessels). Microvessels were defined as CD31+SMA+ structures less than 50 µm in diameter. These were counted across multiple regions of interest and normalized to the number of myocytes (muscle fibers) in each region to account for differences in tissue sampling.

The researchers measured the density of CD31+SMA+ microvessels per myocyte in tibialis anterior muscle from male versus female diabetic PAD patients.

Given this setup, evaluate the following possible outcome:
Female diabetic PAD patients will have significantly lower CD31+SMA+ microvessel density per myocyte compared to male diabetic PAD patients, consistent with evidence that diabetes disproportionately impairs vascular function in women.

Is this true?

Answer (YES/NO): YES